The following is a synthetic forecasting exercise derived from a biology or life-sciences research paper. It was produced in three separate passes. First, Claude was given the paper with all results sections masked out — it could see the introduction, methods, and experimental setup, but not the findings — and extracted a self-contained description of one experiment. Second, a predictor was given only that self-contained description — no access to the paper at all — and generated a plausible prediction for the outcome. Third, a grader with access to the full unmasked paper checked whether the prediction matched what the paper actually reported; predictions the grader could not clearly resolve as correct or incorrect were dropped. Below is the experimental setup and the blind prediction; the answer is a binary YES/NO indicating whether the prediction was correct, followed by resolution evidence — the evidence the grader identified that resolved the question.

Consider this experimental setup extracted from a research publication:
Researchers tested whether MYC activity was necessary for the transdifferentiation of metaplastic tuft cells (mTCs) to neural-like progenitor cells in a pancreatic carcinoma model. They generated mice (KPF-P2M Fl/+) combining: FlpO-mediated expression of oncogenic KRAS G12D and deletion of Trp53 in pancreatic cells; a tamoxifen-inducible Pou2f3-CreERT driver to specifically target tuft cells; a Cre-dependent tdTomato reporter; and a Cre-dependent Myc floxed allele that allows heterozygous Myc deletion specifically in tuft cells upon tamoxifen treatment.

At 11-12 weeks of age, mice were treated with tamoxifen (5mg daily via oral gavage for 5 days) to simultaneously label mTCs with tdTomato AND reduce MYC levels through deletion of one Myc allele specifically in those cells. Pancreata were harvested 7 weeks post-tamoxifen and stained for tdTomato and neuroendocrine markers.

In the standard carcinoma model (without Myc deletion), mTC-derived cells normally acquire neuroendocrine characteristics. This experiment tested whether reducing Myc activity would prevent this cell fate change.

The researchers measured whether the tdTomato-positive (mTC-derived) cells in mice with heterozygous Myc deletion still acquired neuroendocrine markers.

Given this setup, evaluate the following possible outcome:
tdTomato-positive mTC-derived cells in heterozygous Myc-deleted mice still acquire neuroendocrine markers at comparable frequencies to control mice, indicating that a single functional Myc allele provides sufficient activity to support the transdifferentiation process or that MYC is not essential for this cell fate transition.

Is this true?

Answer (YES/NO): NO